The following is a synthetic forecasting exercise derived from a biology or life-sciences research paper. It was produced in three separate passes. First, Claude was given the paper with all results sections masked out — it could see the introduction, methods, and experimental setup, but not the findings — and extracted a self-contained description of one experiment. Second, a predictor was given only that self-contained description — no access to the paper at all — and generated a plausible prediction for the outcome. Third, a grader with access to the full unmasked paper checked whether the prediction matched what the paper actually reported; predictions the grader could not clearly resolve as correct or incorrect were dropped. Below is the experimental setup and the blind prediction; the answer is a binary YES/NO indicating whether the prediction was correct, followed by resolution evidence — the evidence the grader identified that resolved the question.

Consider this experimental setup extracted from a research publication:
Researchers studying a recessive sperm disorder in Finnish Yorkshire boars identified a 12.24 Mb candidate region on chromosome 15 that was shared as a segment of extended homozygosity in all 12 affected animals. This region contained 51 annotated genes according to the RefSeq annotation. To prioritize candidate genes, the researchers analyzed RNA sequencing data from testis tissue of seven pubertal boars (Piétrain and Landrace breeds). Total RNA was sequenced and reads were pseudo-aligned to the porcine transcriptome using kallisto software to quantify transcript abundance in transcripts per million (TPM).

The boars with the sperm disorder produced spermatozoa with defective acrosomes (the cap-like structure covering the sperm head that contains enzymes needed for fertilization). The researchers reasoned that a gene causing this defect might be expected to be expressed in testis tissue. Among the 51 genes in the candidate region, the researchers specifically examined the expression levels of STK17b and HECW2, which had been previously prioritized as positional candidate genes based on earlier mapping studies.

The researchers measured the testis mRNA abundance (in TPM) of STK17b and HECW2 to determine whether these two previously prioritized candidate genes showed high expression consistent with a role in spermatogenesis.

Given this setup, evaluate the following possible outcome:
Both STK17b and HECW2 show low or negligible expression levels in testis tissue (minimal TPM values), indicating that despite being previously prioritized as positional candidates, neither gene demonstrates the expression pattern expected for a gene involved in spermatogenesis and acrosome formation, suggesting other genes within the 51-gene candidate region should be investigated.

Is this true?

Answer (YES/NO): YES